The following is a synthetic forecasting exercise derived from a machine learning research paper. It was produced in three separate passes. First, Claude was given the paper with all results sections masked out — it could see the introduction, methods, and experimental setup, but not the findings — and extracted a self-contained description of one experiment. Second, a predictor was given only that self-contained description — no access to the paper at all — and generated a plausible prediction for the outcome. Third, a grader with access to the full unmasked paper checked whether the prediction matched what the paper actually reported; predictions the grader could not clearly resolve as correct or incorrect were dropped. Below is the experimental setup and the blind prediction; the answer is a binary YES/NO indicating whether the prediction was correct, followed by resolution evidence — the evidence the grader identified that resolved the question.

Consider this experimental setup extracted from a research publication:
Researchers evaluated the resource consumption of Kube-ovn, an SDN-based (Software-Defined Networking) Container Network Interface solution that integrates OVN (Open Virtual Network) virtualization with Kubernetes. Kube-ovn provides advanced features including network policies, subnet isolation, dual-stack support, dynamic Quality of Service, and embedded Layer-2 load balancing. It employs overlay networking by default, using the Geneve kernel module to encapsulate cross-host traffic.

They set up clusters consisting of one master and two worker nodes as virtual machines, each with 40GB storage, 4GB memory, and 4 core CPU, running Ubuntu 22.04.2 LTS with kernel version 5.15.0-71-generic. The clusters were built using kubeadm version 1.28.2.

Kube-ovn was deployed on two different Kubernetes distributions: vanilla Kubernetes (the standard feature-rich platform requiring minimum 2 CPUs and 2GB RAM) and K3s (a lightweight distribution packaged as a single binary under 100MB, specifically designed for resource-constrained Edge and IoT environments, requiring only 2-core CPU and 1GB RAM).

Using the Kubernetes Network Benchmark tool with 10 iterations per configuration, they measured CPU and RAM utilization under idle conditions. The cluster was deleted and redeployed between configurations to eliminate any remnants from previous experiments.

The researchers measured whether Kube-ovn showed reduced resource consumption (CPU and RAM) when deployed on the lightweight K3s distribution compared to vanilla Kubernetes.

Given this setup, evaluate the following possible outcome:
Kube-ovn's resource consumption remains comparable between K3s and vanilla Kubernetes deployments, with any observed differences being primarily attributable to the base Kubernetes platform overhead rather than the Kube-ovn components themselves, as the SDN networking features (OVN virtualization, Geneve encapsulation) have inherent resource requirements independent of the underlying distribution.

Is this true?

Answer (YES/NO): NO